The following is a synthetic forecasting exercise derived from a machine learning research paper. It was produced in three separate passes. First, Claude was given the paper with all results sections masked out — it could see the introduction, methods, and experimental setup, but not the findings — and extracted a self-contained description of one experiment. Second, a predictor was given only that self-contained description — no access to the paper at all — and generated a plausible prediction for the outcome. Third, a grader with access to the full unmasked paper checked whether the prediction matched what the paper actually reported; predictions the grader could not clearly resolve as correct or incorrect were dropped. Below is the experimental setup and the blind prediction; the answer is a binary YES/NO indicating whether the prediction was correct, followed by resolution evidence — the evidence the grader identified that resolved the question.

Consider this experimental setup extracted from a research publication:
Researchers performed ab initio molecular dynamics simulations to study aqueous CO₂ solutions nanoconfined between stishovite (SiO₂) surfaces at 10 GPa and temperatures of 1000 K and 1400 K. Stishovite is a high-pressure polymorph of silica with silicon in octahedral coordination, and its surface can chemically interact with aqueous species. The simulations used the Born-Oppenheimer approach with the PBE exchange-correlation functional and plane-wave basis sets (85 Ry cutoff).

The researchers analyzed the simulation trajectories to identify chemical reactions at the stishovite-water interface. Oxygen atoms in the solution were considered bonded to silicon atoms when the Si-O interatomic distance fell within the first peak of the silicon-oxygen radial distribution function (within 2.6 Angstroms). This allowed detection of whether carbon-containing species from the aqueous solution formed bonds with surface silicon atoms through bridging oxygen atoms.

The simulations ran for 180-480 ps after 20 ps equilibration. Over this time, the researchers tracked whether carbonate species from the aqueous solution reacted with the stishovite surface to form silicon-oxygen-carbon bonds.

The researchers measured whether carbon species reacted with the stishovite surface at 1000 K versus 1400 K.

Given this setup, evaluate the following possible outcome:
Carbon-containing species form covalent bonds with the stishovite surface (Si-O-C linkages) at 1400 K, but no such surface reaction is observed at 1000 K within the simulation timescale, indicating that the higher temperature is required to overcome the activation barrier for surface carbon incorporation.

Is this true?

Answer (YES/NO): NO